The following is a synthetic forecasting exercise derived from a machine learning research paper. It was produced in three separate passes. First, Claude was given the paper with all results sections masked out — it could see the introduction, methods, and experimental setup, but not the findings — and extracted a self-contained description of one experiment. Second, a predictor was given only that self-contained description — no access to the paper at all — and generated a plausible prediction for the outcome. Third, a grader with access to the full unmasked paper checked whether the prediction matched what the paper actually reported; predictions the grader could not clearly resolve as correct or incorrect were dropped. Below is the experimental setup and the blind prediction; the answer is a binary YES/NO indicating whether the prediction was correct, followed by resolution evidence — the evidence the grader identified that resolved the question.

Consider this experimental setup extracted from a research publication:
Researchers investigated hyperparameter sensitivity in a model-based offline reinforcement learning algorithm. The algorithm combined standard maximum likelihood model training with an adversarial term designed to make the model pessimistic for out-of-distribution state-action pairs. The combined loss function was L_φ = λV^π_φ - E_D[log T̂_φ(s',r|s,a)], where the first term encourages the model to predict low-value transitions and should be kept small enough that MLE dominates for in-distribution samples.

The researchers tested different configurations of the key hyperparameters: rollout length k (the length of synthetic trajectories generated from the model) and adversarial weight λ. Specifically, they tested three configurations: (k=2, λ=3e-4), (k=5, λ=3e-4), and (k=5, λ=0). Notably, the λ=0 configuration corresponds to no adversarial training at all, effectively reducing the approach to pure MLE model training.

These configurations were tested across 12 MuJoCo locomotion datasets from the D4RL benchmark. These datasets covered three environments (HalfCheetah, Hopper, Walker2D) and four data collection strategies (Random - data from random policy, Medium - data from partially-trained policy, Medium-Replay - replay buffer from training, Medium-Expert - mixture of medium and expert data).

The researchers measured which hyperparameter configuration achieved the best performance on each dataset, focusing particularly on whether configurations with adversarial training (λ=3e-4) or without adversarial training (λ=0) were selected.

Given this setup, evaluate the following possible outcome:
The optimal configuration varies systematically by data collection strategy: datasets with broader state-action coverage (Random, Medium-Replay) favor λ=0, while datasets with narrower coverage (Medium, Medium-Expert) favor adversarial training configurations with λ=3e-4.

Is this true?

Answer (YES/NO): NO